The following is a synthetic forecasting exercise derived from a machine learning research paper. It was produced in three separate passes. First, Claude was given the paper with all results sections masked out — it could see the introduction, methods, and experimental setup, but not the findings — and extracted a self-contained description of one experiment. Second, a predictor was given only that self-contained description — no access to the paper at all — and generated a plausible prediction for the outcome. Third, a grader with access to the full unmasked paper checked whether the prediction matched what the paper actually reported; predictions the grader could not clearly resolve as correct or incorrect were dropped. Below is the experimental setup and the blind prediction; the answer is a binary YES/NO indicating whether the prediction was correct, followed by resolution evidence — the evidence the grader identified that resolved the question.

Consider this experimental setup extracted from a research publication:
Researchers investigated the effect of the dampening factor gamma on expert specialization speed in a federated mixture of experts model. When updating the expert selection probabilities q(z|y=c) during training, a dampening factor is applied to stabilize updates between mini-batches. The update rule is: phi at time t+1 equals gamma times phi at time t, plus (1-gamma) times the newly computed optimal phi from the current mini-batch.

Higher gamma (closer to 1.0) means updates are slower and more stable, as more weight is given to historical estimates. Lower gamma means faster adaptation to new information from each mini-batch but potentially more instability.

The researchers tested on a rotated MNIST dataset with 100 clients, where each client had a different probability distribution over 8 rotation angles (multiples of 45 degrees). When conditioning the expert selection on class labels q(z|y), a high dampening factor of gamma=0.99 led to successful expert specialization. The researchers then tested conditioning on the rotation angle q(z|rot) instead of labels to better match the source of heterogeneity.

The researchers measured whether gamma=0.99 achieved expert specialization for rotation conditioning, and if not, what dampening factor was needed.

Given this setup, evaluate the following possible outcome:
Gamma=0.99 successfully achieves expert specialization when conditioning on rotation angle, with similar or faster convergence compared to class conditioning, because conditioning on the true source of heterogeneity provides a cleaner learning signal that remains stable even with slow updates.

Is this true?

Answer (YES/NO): NO